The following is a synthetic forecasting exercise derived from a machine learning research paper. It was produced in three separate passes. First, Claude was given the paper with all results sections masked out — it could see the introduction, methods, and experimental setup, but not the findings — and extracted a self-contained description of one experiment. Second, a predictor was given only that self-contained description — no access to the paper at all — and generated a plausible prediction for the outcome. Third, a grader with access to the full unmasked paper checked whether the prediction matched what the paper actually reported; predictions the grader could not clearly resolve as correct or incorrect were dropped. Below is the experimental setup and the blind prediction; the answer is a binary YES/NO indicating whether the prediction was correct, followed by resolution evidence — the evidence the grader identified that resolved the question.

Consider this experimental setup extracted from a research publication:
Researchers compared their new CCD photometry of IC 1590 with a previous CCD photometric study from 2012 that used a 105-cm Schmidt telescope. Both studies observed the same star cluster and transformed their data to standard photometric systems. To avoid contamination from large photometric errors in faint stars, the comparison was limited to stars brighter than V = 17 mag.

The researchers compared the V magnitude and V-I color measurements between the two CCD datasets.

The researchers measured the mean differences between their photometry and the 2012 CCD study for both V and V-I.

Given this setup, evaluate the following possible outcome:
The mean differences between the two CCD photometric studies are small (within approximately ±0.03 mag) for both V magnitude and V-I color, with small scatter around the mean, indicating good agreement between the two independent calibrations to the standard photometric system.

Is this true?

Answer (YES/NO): YES